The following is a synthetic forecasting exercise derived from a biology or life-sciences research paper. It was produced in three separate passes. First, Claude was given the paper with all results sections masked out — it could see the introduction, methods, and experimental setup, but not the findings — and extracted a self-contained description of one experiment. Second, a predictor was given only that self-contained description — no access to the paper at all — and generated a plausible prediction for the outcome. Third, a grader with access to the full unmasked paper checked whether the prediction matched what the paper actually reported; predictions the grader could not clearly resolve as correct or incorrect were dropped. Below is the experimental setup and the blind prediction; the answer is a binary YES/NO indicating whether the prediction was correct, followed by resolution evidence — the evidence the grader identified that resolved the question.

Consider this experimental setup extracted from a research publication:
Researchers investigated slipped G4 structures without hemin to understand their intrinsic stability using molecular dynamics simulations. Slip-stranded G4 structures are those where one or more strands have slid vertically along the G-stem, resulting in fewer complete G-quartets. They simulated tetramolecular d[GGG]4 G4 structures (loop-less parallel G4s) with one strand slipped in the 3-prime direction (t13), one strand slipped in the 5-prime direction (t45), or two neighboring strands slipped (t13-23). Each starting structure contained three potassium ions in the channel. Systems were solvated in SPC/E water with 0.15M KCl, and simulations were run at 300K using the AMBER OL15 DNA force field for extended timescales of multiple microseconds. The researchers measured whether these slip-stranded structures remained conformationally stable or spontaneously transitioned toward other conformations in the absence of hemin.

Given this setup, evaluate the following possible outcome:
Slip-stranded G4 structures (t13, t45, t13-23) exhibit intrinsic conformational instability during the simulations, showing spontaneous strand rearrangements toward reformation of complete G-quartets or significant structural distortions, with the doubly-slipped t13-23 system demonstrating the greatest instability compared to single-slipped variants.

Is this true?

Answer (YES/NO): NO